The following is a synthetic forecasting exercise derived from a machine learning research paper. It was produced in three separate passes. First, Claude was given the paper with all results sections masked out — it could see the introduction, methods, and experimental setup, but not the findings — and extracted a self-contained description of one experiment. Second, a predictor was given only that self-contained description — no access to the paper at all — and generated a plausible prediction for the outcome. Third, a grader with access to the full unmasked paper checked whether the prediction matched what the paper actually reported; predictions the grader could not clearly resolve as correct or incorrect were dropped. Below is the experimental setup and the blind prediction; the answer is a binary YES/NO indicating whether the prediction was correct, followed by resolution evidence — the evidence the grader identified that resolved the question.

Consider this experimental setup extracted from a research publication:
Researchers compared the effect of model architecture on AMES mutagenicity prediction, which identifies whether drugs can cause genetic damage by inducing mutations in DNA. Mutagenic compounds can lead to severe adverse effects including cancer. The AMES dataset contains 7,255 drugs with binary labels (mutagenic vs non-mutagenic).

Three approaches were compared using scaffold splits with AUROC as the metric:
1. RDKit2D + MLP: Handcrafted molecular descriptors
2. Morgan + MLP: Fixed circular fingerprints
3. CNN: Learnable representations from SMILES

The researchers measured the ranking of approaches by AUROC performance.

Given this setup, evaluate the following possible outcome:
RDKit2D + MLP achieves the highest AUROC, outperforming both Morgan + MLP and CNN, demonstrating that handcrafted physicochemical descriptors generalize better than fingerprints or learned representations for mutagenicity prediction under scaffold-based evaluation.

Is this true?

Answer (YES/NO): YES